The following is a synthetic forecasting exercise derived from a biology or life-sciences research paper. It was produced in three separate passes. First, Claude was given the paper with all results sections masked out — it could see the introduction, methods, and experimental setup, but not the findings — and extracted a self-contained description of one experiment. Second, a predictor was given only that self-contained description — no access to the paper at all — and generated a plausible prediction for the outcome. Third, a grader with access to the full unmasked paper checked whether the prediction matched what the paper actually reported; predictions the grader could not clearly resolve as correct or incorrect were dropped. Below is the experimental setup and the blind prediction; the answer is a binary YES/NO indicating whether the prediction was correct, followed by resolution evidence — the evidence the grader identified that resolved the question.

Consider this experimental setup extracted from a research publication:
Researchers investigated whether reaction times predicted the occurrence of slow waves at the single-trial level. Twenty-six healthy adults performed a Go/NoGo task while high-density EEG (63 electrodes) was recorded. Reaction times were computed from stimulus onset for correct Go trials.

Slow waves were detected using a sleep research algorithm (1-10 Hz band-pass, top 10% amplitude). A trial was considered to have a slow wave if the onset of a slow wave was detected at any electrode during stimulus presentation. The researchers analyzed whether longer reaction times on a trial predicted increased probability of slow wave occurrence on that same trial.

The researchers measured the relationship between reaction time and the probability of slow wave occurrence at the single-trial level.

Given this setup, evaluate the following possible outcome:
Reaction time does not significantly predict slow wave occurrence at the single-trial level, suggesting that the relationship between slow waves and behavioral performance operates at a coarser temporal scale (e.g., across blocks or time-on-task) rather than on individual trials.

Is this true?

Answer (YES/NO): NO